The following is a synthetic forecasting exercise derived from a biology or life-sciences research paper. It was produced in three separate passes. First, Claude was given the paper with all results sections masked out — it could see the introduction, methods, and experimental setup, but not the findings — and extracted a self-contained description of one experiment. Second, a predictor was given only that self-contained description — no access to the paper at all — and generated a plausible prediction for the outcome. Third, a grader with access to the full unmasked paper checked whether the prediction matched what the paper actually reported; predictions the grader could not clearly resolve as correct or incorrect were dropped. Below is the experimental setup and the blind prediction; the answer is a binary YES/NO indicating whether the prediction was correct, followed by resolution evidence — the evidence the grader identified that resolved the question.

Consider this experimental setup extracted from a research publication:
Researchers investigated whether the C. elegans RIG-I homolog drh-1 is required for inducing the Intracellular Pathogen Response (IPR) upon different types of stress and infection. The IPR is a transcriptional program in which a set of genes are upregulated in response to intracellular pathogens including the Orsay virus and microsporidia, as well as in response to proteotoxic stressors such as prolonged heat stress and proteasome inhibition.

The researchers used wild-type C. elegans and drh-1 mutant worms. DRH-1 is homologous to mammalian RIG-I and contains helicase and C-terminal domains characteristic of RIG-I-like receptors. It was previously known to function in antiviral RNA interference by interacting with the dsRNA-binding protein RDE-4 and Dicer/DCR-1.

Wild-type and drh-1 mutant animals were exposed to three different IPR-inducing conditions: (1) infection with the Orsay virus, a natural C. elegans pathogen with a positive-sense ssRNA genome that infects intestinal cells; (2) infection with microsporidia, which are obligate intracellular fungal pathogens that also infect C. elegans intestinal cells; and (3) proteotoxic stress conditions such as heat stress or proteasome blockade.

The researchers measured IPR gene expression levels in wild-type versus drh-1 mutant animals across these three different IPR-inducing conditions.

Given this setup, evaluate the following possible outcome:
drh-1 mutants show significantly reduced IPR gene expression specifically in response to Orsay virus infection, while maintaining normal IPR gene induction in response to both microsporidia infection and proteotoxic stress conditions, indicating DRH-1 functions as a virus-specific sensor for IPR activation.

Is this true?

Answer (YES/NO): YES